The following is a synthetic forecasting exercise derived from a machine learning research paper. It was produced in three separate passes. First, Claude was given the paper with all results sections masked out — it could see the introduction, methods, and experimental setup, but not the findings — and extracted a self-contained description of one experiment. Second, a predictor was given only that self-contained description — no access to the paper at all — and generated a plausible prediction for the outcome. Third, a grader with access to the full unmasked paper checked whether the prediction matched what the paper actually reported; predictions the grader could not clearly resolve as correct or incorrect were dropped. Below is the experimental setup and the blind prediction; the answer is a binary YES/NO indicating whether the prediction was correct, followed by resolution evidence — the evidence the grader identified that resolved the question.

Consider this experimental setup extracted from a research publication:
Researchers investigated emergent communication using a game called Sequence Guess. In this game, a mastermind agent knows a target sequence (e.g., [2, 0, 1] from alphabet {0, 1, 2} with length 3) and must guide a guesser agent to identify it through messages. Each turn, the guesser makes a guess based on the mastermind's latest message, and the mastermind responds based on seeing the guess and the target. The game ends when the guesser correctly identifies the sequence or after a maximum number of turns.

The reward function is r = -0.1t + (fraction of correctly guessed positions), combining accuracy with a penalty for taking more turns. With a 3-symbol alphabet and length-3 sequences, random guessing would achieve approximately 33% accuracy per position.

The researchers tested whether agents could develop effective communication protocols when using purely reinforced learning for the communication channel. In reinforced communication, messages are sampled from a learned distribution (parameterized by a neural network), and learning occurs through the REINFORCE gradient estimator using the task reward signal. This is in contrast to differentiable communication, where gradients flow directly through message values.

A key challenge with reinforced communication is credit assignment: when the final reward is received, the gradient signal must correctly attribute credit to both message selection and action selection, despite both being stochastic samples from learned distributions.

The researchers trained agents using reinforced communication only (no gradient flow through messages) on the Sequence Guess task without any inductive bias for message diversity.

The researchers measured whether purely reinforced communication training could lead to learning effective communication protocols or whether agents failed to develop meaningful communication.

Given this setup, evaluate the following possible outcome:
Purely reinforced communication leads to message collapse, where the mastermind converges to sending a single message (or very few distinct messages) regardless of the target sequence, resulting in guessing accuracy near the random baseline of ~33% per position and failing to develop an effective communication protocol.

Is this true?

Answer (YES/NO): NO